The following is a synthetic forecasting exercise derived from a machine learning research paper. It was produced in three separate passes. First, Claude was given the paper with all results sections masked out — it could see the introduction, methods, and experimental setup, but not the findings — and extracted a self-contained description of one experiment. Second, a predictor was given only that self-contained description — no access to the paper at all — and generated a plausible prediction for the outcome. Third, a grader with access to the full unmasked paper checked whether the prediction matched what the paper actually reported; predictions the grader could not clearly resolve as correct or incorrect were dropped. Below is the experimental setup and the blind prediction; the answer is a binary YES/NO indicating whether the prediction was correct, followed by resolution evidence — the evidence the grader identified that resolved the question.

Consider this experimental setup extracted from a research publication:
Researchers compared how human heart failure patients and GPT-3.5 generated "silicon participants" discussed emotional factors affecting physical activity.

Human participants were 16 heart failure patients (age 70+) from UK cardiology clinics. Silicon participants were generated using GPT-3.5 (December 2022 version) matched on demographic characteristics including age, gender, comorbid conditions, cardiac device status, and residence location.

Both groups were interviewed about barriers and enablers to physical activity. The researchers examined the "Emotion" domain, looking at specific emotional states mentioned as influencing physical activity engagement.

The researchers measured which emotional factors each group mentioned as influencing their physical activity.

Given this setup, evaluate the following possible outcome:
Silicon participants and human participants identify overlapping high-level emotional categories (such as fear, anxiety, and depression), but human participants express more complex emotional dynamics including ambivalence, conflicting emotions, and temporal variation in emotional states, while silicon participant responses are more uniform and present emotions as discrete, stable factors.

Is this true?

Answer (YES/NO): NO